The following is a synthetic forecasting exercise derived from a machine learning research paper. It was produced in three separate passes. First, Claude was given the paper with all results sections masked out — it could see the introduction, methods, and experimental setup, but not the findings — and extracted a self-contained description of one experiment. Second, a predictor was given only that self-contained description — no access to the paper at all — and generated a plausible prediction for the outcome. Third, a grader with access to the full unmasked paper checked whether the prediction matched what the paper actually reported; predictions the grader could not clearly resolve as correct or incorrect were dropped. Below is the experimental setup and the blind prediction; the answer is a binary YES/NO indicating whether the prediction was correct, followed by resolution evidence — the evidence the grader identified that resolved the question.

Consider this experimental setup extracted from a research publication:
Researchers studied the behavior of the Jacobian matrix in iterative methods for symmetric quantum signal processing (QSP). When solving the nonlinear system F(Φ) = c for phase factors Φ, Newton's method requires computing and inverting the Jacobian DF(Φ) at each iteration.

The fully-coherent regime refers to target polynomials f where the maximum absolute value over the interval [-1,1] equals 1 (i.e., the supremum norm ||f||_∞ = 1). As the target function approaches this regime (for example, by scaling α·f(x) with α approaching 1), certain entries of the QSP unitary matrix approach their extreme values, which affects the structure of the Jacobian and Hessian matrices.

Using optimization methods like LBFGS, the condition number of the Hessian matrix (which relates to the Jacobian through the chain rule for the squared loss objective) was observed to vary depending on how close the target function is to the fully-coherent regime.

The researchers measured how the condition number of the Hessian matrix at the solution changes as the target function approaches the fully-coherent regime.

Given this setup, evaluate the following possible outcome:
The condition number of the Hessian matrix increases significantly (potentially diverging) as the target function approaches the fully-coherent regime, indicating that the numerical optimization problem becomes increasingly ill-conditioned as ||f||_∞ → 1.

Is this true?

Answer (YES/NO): YES